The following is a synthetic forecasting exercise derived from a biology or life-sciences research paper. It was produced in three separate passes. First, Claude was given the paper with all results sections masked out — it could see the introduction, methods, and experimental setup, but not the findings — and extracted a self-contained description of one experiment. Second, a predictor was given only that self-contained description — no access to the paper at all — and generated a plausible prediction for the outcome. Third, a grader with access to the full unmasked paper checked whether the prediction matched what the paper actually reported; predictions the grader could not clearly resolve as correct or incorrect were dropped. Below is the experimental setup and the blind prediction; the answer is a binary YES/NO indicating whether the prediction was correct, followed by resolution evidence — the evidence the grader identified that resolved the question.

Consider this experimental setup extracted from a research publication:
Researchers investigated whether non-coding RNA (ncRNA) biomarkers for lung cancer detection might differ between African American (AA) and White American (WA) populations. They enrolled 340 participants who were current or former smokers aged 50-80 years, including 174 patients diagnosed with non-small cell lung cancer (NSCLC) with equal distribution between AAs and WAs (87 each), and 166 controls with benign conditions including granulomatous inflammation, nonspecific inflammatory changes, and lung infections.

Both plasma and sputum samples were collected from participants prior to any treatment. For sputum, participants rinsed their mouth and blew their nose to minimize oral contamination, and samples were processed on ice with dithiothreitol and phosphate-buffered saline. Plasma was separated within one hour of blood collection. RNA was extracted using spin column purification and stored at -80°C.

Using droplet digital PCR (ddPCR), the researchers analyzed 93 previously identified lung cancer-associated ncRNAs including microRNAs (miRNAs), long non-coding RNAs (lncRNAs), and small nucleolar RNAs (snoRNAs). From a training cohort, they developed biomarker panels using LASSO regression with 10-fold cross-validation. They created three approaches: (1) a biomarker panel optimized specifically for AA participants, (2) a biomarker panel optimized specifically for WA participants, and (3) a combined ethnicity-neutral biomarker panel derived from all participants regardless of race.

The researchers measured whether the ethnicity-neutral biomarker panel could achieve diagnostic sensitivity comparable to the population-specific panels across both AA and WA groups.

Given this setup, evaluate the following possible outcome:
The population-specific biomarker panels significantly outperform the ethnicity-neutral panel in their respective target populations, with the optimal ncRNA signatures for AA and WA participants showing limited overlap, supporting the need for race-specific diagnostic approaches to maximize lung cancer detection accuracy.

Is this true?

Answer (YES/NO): YES